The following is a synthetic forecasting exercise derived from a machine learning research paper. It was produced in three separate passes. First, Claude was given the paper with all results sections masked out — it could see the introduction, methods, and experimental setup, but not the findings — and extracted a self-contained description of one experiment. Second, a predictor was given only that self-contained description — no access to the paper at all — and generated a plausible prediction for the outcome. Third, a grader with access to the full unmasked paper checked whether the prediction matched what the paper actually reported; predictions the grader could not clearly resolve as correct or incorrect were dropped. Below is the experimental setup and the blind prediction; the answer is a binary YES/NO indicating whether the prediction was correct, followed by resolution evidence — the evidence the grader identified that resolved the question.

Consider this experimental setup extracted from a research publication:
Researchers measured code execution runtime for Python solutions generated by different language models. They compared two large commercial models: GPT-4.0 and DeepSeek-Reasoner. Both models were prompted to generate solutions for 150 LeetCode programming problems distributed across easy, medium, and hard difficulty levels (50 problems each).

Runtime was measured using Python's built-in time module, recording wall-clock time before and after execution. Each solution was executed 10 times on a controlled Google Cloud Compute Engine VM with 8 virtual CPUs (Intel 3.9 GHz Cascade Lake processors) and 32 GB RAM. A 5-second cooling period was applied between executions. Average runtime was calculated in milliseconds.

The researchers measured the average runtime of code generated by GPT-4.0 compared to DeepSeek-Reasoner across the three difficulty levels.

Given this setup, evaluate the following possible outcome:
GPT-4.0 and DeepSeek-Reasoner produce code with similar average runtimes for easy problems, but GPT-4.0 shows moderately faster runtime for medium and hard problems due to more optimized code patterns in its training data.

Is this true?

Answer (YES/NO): NO